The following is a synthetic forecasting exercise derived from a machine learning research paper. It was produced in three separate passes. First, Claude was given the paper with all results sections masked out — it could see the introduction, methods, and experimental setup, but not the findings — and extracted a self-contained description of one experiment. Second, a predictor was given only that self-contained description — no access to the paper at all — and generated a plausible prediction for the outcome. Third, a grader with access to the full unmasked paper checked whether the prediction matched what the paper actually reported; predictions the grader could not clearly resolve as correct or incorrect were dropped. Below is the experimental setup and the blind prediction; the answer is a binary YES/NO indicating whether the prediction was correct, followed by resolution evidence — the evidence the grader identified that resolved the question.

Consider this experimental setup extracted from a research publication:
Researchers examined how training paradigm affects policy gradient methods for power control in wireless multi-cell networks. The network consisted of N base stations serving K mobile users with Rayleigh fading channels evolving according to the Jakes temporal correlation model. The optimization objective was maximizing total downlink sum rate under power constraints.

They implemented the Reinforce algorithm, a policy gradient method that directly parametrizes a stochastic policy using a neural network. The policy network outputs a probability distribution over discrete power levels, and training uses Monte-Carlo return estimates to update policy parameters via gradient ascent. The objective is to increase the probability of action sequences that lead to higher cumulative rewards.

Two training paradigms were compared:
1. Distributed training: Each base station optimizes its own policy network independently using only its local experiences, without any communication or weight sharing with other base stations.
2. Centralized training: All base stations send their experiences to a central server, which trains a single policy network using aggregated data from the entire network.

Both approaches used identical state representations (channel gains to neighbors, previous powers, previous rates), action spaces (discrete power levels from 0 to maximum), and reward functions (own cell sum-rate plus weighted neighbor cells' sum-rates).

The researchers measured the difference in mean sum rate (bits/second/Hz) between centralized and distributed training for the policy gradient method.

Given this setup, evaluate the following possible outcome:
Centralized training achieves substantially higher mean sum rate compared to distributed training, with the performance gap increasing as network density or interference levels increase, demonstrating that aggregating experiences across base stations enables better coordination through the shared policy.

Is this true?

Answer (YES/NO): NO